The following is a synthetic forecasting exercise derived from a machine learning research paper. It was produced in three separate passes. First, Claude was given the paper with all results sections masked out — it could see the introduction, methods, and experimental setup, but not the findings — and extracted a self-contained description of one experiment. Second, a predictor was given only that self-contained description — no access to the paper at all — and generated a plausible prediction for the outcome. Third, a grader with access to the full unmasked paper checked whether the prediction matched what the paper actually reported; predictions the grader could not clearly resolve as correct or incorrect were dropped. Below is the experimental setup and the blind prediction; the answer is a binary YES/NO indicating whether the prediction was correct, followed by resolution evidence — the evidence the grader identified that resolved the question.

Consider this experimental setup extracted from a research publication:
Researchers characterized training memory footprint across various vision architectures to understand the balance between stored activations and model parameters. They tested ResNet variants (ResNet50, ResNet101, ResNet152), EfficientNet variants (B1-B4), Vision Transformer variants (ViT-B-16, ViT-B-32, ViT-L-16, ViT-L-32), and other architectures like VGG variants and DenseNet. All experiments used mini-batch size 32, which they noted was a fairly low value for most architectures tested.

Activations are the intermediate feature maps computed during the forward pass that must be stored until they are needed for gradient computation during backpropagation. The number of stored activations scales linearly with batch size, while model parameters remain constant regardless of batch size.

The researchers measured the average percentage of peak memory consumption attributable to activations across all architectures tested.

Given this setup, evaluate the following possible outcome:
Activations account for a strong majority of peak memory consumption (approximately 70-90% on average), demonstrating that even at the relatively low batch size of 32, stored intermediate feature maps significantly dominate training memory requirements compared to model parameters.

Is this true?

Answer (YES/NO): NO